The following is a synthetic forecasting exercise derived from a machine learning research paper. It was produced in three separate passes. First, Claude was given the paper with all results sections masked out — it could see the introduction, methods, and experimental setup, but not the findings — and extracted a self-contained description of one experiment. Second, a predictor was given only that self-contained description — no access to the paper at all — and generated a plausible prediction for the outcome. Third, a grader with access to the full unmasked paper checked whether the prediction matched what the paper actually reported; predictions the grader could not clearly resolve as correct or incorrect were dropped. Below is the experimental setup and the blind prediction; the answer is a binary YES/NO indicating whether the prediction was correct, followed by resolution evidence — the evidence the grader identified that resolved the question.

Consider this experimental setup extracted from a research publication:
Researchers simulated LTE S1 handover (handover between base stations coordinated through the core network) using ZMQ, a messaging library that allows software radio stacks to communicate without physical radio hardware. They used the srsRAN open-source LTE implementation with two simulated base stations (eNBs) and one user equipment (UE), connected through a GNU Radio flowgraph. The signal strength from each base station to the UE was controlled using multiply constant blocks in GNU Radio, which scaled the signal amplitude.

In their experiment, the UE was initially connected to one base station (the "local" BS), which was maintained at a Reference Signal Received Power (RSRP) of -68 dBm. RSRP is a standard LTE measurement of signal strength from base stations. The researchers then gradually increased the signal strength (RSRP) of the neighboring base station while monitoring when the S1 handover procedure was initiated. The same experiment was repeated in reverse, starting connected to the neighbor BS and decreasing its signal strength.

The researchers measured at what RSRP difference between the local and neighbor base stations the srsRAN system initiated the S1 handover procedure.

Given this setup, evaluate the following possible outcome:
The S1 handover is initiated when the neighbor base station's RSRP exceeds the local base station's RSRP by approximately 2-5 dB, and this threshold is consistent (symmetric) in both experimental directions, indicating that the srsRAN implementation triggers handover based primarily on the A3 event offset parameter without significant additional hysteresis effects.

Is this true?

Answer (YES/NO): YES